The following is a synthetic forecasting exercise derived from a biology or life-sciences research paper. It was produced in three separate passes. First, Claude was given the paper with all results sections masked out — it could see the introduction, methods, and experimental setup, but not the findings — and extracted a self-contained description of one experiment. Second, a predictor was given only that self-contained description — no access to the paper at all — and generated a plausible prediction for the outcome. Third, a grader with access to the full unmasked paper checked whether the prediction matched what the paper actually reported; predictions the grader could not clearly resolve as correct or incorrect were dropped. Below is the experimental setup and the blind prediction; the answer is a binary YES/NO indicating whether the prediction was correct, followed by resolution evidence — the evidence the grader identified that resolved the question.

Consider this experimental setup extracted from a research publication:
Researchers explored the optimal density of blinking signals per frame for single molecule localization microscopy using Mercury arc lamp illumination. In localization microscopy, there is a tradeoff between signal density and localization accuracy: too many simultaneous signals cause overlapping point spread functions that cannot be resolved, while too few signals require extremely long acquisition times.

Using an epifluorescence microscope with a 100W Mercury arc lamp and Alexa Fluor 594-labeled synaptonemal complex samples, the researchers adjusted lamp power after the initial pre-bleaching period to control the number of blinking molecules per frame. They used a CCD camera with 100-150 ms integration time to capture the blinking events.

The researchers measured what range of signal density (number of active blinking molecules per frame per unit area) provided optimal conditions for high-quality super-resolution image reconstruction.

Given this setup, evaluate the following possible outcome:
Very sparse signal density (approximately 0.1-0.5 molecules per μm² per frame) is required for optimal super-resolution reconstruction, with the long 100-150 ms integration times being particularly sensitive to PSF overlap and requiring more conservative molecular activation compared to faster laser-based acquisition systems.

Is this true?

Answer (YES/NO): NO